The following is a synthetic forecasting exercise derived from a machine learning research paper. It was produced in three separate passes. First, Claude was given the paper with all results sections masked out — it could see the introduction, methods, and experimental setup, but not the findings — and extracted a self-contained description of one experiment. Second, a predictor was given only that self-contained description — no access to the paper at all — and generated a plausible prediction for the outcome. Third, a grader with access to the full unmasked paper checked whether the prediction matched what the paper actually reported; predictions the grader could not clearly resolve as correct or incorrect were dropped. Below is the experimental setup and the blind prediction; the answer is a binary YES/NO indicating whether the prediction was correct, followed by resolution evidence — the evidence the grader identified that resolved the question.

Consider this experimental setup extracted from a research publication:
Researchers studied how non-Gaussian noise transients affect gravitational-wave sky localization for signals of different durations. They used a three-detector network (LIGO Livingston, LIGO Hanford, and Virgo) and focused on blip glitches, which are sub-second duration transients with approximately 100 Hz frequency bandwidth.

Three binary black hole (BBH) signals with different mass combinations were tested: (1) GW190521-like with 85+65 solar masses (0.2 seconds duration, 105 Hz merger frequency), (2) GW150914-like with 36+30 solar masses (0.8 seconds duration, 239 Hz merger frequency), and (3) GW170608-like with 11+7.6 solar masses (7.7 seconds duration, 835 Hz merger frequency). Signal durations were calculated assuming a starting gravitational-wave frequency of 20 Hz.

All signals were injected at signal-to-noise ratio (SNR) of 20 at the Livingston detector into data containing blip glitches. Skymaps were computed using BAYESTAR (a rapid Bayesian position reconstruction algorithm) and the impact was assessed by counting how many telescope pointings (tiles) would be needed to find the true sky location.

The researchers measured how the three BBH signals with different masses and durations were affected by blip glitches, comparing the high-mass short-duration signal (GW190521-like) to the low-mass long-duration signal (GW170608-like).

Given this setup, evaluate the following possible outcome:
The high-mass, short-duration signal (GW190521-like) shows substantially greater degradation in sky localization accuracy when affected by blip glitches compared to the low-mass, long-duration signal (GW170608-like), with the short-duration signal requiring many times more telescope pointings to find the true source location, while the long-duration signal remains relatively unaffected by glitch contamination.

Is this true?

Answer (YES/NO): NO